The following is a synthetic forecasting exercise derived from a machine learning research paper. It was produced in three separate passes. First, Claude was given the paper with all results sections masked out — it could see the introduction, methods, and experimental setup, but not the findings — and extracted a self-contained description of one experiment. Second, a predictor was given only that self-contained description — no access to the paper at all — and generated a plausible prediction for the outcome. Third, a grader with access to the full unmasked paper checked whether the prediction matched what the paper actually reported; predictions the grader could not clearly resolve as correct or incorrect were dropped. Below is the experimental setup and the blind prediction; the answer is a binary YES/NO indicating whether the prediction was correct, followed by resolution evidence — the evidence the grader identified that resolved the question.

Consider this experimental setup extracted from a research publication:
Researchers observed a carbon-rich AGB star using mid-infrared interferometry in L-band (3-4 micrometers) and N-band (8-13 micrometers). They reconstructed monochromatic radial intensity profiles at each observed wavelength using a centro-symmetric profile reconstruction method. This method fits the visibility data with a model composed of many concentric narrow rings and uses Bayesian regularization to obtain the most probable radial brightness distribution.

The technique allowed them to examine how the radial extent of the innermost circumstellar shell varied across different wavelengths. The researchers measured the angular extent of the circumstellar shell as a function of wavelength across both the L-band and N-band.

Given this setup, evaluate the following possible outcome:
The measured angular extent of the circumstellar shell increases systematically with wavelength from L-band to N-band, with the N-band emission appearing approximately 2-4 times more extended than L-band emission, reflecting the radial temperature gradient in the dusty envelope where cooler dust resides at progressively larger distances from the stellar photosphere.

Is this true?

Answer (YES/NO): NO